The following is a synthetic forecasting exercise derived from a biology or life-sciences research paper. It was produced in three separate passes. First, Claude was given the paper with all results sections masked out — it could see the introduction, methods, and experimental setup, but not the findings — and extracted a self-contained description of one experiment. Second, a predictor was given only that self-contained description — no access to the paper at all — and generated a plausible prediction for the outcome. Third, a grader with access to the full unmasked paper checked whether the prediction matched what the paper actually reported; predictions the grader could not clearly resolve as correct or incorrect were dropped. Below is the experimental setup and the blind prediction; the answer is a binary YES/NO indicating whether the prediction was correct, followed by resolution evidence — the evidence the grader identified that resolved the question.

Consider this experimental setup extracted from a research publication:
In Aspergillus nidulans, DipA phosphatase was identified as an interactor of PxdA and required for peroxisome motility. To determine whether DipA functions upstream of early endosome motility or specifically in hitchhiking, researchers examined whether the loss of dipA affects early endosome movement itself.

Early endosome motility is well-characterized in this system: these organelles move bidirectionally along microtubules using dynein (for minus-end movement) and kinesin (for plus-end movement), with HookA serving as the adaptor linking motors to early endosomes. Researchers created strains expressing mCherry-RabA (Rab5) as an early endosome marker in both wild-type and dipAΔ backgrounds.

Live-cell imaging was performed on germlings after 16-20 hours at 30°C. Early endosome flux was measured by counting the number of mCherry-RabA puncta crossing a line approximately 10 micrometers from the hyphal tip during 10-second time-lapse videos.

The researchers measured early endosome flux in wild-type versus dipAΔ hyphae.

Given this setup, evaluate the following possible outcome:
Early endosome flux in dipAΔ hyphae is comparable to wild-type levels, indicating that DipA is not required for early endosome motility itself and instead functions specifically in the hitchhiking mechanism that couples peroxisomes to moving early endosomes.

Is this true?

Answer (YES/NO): YES